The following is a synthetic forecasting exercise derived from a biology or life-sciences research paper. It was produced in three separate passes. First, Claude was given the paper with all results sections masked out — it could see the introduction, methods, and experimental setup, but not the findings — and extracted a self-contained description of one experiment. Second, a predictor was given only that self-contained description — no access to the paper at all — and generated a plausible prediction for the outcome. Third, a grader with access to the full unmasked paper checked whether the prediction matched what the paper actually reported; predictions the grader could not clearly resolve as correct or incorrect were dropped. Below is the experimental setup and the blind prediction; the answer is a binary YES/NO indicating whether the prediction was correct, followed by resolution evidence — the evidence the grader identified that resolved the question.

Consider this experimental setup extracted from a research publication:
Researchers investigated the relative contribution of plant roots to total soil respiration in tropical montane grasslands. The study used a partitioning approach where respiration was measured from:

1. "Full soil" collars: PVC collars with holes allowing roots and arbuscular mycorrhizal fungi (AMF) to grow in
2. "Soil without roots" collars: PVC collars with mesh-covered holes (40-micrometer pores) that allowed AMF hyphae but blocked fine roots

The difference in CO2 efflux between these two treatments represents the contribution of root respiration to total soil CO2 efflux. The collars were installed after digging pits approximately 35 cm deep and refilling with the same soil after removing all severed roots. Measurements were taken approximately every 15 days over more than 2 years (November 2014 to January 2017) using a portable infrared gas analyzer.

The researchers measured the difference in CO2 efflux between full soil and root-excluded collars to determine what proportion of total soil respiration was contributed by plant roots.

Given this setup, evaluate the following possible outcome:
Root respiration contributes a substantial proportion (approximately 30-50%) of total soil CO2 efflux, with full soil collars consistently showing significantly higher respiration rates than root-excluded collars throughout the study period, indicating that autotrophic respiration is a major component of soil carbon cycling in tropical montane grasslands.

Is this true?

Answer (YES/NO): NO